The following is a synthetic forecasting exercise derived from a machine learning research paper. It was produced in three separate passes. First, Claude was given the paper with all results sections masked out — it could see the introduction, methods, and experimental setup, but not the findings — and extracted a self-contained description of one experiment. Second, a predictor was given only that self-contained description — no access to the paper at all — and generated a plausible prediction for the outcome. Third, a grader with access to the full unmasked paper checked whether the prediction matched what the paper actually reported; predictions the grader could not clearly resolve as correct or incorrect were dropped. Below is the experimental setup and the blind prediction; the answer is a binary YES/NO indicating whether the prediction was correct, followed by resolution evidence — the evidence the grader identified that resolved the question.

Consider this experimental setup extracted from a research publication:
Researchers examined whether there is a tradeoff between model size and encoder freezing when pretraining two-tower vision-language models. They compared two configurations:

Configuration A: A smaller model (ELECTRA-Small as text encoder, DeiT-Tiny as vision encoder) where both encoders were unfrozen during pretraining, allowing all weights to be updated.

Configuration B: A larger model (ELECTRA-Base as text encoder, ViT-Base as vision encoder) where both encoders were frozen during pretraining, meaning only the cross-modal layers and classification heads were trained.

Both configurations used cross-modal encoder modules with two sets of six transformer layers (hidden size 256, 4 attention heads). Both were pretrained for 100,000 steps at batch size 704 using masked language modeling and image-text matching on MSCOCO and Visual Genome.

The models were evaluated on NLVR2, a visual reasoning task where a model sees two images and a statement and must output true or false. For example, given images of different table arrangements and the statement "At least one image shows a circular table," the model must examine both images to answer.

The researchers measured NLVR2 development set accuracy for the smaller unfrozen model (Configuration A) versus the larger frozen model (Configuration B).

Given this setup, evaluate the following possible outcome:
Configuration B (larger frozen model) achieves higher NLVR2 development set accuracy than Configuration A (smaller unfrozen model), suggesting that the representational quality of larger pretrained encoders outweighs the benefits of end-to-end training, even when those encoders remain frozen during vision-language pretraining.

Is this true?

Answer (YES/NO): NO